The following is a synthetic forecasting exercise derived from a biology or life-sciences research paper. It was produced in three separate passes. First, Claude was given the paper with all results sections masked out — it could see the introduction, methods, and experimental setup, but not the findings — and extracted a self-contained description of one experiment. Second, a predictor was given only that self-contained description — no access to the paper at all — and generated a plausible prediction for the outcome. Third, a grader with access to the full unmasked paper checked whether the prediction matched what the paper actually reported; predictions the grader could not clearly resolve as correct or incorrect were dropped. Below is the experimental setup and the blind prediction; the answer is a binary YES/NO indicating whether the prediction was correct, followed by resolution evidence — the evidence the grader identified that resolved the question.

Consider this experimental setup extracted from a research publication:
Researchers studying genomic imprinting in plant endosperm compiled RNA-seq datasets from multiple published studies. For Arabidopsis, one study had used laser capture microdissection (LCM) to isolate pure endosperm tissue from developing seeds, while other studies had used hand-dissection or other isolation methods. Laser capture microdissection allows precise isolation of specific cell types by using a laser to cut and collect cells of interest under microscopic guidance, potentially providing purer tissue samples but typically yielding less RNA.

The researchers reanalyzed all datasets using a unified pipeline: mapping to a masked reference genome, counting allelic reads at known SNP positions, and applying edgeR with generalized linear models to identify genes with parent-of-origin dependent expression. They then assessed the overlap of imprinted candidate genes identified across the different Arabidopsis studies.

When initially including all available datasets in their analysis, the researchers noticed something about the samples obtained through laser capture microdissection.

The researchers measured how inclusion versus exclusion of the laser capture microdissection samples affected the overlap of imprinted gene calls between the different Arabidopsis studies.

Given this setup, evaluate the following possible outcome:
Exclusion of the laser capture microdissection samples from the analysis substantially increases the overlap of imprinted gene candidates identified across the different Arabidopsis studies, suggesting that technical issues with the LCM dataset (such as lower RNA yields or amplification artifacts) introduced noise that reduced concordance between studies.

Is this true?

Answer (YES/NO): YES